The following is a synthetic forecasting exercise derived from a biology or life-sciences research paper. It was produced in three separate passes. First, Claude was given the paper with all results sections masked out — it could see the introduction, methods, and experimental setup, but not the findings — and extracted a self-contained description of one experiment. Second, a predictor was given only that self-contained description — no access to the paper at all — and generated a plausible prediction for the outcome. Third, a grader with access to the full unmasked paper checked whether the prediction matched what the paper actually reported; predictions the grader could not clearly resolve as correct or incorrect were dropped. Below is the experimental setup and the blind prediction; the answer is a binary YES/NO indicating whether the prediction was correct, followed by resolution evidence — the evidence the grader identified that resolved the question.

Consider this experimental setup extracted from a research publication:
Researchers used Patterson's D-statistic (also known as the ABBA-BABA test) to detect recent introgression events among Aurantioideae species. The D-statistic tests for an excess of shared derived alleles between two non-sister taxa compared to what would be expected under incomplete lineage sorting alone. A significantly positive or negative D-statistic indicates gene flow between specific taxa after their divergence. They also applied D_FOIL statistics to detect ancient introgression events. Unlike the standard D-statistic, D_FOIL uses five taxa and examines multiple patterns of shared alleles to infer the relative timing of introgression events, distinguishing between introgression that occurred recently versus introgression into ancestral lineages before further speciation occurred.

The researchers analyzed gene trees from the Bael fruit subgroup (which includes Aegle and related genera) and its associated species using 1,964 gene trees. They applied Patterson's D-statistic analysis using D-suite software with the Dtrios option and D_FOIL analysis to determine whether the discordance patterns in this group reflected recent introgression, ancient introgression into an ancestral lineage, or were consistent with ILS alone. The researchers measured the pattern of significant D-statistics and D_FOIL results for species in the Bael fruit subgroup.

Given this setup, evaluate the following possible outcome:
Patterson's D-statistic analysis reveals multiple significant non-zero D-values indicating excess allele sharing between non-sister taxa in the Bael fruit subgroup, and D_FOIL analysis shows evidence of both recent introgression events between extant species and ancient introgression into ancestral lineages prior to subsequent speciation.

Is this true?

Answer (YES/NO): NO